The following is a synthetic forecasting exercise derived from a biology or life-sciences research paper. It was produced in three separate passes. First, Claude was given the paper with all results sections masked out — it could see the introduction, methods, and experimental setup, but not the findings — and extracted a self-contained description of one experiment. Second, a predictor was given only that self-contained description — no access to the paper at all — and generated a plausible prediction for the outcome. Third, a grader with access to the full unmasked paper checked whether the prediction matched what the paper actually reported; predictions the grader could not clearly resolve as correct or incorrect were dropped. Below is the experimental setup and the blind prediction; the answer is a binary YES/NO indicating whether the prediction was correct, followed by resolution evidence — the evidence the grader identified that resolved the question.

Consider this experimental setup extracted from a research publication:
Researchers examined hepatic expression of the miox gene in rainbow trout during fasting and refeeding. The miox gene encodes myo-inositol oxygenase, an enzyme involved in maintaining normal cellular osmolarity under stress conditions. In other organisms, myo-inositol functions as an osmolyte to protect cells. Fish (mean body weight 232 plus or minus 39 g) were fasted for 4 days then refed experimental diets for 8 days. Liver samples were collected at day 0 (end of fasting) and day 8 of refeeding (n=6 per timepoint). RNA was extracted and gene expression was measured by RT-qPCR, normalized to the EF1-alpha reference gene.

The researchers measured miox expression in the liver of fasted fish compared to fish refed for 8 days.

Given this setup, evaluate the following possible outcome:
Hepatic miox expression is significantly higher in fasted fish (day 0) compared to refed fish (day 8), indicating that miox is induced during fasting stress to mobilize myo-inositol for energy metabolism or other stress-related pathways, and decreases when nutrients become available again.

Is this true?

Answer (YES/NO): YES